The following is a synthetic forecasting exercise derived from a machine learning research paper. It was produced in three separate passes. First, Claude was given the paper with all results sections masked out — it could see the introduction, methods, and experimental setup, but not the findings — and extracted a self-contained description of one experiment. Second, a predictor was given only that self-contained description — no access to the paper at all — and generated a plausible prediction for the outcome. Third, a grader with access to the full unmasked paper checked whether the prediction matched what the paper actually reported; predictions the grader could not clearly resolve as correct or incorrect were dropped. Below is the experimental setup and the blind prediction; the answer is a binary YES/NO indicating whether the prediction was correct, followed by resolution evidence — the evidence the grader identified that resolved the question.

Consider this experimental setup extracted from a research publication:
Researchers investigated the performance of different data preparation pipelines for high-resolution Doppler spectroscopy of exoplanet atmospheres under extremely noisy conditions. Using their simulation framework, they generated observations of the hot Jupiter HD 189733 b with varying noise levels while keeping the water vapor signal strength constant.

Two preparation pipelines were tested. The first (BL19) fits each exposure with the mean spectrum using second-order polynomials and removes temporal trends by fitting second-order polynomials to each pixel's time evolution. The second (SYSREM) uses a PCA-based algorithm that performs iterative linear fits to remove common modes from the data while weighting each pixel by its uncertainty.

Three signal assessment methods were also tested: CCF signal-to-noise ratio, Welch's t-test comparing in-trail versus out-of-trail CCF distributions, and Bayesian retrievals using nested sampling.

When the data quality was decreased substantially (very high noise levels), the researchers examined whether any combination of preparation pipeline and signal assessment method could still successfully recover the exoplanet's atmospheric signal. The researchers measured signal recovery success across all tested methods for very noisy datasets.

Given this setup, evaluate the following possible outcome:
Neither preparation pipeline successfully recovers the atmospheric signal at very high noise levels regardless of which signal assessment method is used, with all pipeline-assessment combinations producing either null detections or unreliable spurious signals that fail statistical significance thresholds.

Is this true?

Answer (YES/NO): YES